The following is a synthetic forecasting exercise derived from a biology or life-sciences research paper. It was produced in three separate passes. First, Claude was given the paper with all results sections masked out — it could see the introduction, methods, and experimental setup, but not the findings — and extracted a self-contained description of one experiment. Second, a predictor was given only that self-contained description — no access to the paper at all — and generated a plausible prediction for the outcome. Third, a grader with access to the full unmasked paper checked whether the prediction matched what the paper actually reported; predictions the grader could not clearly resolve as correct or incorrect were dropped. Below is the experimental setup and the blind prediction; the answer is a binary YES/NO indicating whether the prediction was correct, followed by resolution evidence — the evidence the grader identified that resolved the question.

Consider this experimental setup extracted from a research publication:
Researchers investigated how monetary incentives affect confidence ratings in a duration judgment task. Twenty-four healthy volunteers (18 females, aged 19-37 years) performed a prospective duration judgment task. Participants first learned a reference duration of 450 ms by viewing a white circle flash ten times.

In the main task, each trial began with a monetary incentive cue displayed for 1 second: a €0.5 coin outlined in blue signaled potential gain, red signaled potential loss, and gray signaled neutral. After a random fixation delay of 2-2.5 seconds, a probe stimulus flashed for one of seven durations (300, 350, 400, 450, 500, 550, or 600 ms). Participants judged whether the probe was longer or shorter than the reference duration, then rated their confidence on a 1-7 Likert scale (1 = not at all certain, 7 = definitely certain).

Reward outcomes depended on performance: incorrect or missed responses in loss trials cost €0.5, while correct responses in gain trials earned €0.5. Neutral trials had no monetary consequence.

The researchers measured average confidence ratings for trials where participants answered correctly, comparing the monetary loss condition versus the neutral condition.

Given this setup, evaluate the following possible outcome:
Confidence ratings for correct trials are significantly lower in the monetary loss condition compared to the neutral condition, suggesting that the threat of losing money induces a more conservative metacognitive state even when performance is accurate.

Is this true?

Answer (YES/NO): NO